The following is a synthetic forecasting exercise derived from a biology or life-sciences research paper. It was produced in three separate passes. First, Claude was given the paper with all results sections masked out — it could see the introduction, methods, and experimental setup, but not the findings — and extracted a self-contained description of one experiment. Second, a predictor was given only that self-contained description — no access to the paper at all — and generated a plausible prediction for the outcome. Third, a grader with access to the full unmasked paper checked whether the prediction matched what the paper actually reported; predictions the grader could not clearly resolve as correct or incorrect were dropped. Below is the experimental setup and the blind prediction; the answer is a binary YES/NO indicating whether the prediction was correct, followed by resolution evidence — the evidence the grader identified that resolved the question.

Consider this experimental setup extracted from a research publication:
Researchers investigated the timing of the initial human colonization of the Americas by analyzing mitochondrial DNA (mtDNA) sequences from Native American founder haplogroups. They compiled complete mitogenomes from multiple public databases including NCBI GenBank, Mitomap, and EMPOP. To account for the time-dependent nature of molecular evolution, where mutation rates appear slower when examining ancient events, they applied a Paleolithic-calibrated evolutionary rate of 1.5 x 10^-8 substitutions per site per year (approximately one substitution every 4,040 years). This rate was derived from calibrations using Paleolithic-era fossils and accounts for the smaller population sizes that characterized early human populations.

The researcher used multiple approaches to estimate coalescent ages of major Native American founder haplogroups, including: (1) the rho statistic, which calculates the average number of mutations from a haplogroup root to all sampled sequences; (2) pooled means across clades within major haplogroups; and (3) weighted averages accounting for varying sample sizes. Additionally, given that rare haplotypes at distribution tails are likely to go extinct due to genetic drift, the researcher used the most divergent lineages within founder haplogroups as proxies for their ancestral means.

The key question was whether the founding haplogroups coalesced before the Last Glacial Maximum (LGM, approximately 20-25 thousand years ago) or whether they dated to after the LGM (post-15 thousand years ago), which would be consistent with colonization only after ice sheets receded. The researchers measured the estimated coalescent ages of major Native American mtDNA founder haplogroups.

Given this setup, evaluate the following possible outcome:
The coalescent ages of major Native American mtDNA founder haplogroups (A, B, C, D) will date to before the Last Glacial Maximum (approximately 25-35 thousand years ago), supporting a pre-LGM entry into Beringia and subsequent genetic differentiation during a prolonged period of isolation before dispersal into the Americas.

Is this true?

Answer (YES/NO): NO